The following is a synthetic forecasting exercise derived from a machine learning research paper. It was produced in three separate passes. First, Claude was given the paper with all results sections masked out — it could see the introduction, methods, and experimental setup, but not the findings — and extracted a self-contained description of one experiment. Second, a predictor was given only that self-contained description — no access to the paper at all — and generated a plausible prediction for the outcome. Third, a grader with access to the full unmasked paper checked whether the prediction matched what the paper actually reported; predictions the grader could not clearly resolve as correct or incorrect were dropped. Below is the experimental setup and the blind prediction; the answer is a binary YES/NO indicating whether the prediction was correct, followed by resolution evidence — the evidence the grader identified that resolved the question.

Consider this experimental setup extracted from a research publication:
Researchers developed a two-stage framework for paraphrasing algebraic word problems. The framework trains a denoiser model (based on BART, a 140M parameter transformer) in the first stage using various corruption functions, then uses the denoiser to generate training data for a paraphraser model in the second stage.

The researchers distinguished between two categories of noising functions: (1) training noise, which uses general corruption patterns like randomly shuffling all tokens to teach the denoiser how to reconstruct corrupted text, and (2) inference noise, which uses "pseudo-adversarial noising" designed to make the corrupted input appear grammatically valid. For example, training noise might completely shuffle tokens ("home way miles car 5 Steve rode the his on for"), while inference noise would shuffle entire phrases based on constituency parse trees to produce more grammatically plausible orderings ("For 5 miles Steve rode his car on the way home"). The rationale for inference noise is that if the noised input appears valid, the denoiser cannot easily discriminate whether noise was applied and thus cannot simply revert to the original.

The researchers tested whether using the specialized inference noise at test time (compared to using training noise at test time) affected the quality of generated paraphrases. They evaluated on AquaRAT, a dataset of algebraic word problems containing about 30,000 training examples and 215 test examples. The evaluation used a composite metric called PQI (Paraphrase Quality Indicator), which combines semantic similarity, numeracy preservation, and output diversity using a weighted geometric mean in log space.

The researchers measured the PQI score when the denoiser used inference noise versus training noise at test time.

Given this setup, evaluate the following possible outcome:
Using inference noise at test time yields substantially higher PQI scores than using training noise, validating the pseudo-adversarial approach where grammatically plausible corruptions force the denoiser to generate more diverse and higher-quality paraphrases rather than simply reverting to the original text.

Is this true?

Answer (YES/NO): NO